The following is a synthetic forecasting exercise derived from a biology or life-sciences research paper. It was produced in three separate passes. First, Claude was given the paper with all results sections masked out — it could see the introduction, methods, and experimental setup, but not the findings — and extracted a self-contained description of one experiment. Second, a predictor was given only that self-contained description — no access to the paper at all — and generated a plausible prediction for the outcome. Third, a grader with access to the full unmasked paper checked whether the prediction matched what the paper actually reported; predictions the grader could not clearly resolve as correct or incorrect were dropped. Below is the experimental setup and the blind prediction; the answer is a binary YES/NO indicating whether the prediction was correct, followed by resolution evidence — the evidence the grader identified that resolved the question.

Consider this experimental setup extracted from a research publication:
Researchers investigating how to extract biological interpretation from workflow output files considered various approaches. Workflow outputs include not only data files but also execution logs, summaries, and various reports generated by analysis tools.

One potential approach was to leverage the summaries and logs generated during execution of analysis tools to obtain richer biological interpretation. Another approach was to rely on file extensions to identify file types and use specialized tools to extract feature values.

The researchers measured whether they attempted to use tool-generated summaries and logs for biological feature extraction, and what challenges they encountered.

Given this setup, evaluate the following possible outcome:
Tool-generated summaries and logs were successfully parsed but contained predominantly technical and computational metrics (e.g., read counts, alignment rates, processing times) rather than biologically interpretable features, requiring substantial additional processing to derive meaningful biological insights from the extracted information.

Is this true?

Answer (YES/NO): NO